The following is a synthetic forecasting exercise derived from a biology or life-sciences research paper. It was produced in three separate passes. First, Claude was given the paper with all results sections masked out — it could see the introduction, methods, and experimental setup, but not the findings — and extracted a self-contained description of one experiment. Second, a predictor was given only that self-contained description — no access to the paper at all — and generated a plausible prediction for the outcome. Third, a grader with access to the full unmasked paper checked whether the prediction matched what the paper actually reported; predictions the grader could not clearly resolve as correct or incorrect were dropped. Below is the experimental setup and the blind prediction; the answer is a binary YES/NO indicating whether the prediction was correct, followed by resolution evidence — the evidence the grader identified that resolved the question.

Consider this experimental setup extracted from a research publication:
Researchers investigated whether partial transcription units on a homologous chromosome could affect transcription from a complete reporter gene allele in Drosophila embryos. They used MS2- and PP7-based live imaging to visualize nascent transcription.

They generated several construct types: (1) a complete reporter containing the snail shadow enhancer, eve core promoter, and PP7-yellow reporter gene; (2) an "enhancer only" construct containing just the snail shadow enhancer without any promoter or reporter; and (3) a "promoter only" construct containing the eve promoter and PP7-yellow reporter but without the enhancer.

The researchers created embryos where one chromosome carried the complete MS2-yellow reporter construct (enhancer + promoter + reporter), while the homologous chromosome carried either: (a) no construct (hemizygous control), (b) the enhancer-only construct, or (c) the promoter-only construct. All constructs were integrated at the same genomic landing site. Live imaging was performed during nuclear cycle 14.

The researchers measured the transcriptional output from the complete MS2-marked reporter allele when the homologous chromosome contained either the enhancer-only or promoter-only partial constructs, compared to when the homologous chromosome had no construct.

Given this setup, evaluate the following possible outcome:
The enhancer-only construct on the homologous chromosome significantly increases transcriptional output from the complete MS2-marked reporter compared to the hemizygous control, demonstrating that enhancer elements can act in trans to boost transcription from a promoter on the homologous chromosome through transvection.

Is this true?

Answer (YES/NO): NO